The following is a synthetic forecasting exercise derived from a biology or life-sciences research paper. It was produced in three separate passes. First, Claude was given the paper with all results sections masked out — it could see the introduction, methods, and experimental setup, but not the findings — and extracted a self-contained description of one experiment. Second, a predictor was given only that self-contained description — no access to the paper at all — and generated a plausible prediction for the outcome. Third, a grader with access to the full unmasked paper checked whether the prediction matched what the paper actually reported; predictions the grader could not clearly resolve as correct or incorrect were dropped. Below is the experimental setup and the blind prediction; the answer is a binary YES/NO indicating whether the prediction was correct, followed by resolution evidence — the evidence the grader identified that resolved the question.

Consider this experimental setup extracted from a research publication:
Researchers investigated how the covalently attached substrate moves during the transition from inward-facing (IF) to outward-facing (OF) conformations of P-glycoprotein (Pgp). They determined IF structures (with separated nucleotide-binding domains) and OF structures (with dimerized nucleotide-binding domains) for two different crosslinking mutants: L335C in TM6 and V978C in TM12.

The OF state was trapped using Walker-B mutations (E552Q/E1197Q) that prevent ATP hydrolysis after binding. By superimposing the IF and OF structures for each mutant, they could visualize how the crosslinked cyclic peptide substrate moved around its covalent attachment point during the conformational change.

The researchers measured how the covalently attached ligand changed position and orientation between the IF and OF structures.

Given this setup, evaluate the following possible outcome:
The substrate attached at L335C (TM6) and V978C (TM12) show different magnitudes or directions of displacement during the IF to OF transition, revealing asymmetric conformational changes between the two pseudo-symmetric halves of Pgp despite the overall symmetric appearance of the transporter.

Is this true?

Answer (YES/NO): NO